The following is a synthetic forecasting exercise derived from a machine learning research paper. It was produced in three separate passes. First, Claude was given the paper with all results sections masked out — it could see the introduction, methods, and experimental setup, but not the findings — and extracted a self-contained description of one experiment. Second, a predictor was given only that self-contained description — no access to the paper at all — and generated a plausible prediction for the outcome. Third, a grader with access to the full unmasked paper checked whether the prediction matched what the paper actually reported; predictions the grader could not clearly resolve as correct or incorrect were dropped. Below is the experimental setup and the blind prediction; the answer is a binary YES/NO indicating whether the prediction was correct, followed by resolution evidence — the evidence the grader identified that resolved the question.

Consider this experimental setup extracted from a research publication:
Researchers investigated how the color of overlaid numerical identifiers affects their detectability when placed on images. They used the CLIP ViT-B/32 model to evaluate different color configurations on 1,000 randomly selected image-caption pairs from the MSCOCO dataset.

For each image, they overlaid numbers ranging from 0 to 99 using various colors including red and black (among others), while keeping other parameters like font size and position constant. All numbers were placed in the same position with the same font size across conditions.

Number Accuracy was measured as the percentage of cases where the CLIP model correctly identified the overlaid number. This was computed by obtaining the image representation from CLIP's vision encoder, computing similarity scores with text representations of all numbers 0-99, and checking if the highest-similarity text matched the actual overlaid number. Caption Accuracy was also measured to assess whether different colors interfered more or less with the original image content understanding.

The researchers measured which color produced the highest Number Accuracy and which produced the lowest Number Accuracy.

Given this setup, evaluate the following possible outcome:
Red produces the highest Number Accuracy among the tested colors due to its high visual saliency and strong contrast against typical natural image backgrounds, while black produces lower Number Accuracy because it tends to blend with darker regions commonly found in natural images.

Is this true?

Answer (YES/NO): YES